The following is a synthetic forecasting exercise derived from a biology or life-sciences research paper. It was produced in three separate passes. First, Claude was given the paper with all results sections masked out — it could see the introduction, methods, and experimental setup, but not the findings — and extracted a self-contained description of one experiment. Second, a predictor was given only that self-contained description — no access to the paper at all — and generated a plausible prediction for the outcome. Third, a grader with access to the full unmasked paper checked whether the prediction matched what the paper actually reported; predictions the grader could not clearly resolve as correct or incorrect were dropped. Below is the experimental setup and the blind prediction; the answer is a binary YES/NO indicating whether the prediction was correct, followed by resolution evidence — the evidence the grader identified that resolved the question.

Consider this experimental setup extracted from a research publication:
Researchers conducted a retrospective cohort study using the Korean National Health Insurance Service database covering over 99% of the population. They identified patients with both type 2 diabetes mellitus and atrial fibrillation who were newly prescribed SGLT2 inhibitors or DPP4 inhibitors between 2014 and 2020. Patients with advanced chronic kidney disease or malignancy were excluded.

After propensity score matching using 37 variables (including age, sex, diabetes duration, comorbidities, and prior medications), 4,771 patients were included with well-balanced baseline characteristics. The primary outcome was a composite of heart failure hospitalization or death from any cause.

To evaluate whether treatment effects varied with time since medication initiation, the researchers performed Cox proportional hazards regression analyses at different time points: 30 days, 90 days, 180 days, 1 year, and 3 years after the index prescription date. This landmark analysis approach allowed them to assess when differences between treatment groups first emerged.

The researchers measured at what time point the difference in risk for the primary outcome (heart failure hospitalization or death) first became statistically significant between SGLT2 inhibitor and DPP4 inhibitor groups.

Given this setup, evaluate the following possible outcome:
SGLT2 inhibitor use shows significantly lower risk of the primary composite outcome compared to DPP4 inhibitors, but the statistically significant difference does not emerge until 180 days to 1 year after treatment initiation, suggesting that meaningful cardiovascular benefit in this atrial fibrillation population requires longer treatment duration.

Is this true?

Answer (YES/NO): NO